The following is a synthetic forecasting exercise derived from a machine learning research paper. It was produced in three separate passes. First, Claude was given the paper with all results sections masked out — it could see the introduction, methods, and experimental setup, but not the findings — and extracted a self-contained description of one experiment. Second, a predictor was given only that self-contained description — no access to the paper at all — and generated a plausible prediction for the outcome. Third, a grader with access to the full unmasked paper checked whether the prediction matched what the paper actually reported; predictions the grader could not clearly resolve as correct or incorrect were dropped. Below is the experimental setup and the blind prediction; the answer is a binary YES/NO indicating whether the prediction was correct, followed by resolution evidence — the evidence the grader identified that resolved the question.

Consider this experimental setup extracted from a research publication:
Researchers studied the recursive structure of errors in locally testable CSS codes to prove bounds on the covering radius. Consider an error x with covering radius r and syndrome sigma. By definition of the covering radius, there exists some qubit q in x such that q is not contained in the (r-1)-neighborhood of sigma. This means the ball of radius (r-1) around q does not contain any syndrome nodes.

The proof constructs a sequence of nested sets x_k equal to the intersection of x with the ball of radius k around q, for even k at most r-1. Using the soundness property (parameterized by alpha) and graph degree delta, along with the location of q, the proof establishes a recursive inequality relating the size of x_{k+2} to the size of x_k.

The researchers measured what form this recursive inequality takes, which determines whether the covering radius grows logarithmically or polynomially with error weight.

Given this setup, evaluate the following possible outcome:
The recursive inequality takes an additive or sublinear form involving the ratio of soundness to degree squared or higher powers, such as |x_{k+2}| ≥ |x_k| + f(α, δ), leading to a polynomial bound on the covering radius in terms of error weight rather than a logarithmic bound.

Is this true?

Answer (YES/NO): NO